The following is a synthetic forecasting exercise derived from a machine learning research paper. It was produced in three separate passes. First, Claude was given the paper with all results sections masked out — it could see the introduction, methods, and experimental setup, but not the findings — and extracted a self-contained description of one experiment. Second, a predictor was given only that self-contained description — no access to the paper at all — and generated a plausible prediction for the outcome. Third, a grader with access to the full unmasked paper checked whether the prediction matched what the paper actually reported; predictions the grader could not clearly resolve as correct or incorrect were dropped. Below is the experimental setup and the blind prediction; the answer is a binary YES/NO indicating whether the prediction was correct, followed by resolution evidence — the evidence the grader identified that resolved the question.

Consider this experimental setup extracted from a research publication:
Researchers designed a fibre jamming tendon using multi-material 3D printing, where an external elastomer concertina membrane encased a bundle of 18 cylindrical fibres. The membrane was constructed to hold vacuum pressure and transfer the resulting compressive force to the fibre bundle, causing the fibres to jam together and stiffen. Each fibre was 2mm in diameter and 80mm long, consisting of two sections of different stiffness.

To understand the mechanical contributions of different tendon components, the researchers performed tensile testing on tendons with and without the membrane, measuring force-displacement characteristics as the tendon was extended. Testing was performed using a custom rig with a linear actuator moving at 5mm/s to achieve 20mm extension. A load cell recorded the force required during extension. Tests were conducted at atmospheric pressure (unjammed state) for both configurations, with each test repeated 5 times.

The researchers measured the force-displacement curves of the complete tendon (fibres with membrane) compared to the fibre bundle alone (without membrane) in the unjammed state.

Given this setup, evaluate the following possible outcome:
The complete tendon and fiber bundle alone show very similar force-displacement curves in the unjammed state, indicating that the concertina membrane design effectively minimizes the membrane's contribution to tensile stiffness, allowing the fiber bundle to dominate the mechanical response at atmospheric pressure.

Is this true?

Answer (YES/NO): YES